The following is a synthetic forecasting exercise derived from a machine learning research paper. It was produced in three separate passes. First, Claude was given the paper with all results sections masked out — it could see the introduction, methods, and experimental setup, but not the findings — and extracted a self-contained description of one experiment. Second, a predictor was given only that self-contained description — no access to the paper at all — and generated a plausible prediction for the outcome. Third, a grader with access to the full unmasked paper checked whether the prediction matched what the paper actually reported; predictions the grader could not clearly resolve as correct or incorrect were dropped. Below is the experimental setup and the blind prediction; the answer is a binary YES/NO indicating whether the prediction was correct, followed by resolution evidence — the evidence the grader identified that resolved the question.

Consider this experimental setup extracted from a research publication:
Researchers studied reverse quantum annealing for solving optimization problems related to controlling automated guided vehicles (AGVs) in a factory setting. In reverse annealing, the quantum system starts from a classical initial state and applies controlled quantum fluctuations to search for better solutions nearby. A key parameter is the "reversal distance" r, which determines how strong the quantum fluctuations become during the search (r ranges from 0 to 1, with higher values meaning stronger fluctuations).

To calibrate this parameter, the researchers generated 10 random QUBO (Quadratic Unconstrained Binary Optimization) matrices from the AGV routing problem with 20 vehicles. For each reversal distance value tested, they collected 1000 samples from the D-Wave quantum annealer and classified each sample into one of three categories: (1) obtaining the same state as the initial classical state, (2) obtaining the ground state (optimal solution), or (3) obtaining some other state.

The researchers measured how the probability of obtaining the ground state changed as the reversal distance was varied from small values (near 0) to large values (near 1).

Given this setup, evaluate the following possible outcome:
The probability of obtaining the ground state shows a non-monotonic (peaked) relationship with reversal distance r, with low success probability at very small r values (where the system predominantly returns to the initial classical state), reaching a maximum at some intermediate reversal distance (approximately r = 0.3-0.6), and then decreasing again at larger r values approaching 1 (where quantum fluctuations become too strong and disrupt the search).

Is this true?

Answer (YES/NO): YES